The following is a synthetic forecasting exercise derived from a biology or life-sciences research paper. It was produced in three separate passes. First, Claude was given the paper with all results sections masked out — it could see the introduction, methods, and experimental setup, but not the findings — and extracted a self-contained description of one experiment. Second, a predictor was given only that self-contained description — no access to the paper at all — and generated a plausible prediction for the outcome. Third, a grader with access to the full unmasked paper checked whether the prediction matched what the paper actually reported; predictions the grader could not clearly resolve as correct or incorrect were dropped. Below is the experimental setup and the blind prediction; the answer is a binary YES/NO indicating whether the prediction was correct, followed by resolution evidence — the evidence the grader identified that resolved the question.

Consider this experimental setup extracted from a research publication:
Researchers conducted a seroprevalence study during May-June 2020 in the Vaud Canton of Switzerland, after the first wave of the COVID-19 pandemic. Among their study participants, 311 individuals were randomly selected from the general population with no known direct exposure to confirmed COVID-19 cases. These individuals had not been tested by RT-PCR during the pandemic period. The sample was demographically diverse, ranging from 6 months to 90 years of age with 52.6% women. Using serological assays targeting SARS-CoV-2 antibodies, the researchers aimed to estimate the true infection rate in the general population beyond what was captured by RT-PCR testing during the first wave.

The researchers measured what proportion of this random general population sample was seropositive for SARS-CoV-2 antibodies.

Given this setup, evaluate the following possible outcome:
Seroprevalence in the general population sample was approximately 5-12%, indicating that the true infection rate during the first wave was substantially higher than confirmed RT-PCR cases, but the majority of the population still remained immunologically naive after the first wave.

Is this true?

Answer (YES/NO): NO